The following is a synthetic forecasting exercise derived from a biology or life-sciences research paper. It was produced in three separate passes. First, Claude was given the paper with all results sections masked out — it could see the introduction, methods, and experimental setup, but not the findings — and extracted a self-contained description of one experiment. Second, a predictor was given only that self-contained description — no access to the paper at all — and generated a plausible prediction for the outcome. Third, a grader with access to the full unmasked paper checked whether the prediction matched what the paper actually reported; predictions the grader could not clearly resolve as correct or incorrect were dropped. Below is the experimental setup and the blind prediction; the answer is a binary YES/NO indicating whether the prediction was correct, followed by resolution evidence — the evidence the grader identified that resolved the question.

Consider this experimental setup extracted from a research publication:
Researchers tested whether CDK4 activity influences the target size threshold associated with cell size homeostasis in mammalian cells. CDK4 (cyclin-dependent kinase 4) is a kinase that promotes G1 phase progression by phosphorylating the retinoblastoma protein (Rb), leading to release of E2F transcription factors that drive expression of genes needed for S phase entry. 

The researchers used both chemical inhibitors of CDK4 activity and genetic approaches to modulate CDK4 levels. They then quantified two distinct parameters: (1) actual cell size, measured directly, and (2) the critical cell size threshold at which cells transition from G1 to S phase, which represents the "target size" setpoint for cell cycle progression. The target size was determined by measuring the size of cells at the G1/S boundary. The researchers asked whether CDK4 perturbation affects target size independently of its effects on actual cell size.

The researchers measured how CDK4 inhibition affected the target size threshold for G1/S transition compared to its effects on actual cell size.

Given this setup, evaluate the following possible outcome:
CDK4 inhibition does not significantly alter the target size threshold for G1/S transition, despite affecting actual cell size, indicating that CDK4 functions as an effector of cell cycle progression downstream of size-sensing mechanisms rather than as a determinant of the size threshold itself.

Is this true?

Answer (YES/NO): NO